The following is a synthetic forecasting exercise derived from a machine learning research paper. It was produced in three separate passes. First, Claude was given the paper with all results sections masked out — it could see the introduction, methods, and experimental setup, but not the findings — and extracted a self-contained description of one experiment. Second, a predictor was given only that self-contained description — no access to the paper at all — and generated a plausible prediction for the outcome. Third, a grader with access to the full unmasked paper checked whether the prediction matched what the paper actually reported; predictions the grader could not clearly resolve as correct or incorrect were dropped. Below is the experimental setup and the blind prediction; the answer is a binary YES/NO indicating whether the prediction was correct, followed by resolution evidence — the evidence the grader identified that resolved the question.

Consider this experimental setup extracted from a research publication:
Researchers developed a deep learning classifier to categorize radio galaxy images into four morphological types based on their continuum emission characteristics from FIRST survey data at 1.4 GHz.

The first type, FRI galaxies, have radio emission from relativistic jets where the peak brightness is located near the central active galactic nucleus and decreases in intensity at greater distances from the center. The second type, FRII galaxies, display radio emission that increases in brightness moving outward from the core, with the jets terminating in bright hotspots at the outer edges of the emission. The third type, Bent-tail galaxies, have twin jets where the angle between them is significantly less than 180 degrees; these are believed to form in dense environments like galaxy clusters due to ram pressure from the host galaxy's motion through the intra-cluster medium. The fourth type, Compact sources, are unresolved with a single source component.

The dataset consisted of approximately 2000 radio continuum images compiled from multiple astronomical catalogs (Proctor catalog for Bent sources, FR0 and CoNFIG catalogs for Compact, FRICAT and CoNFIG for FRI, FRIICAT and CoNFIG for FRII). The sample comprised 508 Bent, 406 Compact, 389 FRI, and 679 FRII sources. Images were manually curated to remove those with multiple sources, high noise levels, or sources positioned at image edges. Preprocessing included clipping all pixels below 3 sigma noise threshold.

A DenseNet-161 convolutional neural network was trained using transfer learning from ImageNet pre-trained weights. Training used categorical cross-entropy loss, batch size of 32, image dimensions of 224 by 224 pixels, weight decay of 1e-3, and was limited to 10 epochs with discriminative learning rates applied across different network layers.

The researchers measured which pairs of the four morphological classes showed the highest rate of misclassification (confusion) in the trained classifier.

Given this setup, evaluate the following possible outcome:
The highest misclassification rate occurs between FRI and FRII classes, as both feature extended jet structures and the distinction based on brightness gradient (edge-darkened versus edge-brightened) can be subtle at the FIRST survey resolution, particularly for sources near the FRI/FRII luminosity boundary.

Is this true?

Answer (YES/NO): NO